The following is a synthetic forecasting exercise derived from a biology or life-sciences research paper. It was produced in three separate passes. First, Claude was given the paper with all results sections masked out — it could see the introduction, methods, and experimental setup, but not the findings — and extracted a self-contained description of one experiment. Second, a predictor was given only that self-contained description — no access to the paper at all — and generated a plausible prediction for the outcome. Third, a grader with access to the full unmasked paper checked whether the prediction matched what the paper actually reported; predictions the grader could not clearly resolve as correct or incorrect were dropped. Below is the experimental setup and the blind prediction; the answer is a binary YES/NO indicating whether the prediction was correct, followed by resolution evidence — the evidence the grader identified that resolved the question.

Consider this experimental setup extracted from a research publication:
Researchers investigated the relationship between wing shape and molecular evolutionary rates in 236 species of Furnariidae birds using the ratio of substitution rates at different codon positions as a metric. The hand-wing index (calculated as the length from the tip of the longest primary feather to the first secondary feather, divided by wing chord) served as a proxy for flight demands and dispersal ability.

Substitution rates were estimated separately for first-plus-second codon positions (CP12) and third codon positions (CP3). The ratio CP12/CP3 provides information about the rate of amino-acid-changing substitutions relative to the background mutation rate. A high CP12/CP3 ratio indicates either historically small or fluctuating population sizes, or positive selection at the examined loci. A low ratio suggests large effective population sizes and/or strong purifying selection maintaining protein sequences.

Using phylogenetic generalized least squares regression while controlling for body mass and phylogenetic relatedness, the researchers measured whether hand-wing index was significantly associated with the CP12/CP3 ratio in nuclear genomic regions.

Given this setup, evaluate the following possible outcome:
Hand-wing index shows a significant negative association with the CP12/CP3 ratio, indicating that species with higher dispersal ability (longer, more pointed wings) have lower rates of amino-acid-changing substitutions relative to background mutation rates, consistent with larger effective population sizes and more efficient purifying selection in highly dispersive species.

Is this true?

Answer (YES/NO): NO